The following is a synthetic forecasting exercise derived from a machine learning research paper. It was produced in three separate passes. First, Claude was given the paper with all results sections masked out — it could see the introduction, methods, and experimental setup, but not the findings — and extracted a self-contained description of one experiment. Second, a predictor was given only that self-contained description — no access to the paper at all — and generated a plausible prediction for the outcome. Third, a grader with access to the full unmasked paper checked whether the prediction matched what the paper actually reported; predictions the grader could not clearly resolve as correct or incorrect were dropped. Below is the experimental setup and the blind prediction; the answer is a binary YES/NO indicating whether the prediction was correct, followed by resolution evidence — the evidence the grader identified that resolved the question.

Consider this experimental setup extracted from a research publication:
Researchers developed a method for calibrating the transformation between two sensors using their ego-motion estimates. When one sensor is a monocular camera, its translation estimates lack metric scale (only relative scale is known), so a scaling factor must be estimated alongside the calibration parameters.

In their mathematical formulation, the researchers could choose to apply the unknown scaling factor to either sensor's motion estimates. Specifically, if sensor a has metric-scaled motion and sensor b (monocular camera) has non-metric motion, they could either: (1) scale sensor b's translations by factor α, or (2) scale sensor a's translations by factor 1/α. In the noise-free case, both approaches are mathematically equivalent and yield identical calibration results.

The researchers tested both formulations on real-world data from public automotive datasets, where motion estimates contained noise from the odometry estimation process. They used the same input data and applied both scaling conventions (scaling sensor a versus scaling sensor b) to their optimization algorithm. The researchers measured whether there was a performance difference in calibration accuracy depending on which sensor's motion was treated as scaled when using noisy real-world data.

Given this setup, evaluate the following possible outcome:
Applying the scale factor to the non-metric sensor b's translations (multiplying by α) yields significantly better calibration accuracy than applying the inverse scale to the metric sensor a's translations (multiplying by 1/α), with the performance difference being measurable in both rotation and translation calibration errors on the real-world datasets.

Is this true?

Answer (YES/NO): NO